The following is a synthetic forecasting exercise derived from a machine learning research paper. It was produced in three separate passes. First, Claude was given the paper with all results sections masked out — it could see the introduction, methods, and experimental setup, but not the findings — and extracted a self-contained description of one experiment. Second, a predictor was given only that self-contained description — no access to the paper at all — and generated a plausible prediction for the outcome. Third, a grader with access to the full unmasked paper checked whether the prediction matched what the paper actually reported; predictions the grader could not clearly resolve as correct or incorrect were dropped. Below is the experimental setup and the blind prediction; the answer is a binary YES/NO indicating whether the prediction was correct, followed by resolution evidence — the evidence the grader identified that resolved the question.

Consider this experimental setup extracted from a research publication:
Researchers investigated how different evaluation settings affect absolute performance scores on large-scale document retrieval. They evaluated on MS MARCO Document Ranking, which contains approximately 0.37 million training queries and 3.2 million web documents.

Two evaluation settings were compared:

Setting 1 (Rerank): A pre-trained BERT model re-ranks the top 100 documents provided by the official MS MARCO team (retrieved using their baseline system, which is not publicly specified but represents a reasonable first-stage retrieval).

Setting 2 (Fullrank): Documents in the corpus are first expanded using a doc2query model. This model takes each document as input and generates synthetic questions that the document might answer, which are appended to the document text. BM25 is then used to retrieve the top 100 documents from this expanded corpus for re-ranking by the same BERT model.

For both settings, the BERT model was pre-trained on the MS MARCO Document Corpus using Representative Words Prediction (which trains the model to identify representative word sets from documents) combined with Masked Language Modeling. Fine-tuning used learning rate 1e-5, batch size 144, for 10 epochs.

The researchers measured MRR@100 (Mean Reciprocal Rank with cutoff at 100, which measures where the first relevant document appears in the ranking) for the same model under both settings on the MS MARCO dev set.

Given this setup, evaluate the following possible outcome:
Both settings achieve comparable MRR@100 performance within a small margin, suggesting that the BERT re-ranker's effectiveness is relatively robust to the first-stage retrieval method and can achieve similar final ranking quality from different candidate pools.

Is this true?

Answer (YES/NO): NO